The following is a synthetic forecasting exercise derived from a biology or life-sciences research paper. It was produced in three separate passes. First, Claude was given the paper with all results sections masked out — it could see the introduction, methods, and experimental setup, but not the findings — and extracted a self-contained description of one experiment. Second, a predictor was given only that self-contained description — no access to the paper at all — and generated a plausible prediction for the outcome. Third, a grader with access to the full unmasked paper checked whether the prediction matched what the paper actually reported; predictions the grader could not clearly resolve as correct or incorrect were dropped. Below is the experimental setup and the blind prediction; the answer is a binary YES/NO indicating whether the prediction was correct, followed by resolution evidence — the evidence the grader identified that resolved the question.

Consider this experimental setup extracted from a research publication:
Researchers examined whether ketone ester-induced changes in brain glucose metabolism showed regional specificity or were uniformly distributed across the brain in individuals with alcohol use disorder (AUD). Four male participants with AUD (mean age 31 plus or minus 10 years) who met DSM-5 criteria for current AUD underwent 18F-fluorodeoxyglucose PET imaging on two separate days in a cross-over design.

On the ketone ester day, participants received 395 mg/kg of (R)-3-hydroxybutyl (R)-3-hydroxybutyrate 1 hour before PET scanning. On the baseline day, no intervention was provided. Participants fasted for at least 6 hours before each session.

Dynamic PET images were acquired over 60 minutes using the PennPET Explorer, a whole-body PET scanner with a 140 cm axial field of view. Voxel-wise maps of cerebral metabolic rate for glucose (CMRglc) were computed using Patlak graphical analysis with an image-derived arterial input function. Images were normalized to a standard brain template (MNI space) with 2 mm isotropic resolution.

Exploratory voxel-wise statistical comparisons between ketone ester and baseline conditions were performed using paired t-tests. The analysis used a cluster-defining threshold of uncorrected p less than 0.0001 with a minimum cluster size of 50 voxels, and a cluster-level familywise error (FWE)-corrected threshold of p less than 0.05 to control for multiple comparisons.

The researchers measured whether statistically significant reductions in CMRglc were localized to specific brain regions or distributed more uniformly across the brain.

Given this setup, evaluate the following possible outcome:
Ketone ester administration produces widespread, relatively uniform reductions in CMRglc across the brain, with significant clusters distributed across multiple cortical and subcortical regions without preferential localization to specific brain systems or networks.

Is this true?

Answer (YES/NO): NO